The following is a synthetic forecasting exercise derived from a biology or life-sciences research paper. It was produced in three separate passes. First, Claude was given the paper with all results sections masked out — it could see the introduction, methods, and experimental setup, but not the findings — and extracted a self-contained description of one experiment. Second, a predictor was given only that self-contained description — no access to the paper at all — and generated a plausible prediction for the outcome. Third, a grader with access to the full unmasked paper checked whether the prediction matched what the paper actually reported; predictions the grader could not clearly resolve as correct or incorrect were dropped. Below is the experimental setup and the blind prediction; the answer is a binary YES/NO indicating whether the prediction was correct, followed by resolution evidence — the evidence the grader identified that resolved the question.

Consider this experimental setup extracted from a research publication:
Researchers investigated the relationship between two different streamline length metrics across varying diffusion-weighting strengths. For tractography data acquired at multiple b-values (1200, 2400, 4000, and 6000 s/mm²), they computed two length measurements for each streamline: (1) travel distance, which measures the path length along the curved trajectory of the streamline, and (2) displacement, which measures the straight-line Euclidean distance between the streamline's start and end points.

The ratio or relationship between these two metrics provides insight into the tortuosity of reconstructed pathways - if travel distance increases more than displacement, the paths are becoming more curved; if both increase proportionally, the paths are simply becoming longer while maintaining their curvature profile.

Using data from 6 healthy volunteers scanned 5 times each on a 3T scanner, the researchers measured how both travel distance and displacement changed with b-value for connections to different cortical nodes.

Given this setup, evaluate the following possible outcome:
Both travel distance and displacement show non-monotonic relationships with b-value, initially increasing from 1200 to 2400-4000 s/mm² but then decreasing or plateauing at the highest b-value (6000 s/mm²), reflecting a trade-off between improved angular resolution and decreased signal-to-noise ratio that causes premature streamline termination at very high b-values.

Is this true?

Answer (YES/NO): YES